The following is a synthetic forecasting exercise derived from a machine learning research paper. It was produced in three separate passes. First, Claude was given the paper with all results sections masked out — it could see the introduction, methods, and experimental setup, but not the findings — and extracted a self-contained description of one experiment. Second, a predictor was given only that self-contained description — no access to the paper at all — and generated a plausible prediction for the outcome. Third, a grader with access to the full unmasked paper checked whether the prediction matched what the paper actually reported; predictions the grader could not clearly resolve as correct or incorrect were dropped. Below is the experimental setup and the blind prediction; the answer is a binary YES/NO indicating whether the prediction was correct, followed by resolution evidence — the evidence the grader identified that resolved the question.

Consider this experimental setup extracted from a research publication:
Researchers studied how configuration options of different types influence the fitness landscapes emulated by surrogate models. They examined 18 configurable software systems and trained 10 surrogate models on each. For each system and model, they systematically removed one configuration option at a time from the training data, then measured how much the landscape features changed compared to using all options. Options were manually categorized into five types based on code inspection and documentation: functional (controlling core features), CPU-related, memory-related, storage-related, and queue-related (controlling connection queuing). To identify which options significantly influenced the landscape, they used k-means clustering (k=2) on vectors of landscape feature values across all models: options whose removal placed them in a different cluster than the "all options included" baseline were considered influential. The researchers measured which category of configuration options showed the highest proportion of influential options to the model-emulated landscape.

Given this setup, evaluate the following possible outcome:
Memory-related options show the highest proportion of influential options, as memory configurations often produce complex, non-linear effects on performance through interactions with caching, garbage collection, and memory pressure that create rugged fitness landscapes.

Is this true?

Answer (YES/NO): NO